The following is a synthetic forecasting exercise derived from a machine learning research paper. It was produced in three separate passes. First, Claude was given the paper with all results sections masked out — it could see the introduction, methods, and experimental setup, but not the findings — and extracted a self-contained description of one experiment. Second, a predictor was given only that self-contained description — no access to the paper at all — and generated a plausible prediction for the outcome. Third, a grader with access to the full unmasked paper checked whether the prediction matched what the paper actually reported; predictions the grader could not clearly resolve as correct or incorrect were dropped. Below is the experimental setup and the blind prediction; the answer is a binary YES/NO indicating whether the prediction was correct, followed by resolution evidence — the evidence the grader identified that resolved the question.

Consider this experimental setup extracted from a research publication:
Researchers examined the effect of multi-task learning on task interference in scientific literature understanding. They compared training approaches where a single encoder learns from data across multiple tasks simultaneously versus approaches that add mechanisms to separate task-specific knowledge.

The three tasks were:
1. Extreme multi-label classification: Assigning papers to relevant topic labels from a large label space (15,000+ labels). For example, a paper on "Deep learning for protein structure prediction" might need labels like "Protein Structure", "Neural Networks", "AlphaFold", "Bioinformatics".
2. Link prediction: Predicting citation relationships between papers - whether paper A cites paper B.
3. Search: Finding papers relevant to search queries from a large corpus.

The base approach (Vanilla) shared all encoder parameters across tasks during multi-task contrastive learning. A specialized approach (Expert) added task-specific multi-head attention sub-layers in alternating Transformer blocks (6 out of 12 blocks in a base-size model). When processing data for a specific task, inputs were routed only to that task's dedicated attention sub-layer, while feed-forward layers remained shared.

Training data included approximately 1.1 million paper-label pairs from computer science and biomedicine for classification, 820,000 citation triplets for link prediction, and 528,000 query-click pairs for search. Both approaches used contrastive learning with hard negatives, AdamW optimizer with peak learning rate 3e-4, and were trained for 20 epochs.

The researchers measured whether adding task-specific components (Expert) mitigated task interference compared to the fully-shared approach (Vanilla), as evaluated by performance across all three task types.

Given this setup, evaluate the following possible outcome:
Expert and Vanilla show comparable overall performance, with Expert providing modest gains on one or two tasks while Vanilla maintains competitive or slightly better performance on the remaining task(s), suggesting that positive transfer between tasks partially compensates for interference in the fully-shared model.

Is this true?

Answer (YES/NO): NO